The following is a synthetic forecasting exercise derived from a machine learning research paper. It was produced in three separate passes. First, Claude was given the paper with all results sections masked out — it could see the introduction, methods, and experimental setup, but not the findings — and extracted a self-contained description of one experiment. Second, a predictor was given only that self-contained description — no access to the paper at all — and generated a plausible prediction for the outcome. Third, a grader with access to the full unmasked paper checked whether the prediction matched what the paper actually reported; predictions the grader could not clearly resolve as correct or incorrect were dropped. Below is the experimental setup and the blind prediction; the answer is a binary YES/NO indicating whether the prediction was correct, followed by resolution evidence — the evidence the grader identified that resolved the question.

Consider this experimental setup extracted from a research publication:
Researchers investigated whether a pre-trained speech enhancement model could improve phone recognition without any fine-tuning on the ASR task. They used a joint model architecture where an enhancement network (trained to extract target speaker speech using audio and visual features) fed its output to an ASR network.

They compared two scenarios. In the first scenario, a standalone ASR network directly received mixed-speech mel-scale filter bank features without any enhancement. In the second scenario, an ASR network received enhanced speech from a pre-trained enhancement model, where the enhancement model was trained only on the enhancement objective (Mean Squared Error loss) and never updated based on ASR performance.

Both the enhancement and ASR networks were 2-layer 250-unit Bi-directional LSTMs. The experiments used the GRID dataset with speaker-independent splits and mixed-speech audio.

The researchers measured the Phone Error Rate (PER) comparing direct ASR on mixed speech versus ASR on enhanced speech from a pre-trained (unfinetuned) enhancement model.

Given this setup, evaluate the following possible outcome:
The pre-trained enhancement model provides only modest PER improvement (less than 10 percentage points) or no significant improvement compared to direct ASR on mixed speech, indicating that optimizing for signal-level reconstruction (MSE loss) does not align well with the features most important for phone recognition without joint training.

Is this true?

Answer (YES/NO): NO